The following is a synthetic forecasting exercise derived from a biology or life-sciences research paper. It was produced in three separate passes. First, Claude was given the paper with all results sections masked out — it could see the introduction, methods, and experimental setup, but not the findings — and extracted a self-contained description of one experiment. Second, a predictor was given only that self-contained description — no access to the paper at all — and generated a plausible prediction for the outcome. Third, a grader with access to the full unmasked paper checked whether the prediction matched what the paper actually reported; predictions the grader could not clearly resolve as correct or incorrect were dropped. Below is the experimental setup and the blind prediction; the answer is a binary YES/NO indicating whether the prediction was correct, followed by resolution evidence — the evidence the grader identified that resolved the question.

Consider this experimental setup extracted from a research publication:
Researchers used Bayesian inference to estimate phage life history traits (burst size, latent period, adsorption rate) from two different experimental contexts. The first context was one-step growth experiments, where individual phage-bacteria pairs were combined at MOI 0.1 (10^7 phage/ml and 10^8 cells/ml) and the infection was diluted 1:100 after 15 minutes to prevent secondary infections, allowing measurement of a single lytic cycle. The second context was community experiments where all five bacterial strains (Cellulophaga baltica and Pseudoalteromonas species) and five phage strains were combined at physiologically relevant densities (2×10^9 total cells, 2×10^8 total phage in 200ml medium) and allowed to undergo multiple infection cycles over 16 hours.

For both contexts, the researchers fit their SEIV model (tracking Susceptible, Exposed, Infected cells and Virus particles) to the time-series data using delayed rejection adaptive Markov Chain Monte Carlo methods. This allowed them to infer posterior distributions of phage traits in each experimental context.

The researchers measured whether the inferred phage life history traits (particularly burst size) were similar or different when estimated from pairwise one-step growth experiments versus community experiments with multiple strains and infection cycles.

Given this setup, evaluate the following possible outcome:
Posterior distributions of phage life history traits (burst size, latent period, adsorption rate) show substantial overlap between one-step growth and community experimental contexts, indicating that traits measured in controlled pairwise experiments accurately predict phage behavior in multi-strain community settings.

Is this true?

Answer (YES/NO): NO